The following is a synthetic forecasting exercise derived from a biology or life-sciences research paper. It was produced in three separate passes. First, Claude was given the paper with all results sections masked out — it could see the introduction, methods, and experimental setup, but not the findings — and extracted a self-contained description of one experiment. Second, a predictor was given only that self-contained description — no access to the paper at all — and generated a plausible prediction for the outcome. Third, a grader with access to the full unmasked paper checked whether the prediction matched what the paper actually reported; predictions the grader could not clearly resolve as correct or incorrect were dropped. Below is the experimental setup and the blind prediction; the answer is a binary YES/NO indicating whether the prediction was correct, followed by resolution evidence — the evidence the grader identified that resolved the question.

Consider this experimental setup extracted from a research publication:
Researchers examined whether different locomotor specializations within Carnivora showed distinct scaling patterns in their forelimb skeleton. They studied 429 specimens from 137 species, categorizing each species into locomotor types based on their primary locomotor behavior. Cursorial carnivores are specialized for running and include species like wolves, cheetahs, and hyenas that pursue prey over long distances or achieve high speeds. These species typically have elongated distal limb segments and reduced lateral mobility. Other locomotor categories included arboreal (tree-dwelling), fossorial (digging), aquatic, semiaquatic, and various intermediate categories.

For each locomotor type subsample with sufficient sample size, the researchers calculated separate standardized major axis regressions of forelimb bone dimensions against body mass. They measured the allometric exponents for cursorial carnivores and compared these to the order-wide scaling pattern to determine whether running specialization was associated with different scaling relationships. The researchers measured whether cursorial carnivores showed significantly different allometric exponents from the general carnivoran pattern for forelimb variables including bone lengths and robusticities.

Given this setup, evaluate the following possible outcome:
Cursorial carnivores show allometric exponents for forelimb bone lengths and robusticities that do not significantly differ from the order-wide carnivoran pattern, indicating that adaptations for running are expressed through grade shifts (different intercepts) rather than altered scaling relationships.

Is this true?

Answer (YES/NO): NO